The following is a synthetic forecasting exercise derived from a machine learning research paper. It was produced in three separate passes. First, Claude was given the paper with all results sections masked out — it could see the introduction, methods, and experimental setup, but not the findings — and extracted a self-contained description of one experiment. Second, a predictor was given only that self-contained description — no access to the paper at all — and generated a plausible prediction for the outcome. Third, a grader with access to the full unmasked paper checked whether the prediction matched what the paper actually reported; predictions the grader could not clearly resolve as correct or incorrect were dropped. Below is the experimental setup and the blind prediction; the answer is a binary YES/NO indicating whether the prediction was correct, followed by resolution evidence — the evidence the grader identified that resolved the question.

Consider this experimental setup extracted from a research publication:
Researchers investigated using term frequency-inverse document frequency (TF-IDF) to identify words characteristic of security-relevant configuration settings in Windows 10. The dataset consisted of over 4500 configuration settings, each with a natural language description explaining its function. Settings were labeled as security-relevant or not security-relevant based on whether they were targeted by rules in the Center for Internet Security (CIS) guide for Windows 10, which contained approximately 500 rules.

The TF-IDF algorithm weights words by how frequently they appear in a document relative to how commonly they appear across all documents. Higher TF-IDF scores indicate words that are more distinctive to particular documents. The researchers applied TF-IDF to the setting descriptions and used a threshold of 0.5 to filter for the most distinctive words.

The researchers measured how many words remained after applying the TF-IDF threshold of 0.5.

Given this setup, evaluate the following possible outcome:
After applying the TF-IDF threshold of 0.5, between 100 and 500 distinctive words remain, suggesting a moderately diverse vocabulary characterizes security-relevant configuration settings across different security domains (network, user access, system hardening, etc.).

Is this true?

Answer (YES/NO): YES